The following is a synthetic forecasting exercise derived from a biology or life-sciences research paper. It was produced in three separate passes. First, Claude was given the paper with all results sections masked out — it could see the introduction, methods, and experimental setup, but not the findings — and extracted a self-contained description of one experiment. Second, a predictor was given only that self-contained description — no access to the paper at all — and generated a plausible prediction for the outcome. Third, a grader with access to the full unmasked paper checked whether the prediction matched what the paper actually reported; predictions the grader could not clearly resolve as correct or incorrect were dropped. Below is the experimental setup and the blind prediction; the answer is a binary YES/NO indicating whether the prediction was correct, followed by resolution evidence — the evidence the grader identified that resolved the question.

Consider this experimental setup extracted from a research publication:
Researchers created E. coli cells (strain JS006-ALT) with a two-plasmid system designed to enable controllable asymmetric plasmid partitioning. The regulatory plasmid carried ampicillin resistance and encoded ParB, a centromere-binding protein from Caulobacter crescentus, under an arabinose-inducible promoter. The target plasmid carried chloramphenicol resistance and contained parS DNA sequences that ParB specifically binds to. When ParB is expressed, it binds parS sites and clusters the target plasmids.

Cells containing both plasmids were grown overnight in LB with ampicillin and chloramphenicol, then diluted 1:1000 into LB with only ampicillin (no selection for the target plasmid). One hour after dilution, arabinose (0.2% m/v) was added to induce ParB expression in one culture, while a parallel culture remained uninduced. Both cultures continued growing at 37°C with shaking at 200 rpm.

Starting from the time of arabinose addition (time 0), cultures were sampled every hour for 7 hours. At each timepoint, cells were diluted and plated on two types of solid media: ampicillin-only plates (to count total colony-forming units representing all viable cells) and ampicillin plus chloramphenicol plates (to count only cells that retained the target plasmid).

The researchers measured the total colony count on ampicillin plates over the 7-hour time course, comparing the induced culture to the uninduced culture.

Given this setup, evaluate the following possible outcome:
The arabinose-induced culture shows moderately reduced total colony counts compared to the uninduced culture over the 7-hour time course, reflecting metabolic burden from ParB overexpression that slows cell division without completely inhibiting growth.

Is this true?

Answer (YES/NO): YES